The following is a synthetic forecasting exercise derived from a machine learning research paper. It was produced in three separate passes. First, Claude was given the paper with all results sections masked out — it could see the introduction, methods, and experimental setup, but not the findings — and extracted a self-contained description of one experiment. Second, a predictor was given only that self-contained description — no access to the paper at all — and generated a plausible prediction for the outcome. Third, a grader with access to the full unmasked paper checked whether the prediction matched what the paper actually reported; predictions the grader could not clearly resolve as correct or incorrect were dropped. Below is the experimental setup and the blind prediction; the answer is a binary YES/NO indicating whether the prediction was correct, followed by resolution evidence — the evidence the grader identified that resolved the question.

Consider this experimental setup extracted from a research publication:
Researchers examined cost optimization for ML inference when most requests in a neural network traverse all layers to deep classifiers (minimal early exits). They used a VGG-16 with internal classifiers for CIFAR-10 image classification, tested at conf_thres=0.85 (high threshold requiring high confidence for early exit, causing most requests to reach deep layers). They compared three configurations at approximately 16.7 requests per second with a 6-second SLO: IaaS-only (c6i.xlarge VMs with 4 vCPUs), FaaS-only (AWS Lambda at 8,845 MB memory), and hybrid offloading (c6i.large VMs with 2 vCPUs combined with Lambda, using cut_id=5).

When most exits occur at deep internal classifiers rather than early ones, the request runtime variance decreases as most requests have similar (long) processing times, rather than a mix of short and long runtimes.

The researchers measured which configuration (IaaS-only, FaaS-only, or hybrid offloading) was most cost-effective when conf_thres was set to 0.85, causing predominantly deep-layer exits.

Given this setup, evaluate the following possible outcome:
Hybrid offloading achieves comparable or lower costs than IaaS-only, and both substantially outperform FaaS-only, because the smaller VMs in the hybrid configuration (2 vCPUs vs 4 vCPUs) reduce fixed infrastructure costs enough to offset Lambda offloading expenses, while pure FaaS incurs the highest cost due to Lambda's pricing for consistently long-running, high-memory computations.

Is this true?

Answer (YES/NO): NO